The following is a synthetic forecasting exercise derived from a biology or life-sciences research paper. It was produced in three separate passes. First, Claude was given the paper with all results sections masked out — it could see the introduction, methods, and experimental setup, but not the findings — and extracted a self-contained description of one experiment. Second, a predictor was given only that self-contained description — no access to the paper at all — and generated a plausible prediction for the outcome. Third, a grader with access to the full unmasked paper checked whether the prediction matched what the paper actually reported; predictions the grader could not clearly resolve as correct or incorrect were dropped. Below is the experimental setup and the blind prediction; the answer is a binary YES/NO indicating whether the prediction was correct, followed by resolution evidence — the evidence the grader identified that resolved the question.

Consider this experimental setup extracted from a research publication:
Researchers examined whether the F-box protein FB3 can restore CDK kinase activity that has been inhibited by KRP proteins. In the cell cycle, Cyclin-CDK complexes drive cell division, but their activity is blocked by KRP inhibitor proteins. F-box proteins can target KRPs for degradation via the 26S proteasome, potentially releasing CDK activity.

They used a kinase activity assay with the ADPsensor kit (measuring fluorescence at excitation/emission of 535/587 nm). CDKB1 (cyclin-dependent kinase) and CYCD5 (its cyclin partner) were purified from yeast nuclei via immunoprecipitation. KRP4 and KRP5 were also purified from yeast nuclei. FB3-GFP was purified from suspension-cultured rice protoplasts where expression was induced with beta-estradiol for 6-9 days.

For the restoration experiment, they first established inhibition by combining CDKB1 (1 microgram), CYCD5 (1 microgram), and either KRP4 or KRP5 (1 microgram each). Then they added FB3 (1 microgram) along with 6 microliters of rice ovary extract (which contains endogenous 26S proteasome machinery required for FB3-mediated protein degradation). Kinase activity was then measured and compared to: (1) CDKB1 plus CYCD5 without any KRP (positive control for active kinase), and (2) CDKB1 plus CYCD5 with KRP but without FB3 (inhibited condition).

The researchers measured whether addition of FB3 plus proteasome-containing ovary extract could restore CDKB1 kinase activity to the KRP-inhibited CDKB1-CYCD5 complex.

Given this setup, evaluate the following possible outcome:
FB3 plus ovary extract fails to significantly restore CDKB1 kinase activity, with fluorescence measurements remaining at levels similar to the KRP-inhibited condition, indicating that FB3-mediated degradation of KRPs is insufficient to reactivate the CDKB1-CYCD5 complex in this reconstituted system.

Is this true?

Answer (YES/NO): NO